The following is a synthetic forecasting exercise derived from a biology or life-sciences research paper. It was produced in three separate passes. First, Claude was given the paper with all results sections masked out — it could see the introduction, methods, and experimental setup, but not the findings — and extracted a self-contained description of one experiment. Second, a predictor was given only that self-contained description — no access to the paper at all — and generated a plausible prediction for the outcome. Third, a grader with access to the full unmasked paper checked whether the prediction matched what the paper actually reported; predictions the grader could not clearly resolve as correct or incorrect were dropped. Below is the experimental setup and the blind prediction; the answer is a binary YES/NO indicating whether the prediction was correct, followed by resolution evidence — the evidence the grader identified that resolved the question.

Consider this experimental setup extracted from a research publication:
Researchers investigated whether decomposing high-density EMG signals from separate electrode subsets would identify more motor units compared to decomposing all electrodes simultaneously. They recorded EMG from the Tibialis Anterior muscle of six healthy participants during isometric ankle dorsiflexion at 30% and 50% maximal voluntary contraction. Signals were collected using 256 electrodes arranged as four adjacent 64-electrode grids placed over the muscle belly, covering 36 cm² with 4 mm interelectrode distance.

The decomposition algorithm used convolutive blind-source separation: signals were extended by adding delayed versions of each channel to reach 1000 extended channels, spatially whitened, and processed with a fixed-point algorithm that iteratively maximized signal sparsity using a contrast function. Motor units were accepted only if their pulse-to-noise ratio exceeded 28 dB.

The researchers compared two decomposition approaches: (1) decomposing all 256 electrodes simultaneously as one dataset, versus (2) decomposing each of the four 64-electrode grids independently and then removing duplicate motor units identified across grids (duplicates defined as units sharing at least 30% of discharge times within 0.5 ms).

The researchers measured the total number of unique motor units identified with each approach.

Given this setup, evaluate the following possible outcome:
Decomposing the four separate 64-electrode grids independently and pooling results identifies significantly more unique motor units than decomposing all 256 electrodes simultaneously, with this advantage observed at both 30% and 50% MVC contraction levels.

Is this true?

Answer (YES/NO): YES